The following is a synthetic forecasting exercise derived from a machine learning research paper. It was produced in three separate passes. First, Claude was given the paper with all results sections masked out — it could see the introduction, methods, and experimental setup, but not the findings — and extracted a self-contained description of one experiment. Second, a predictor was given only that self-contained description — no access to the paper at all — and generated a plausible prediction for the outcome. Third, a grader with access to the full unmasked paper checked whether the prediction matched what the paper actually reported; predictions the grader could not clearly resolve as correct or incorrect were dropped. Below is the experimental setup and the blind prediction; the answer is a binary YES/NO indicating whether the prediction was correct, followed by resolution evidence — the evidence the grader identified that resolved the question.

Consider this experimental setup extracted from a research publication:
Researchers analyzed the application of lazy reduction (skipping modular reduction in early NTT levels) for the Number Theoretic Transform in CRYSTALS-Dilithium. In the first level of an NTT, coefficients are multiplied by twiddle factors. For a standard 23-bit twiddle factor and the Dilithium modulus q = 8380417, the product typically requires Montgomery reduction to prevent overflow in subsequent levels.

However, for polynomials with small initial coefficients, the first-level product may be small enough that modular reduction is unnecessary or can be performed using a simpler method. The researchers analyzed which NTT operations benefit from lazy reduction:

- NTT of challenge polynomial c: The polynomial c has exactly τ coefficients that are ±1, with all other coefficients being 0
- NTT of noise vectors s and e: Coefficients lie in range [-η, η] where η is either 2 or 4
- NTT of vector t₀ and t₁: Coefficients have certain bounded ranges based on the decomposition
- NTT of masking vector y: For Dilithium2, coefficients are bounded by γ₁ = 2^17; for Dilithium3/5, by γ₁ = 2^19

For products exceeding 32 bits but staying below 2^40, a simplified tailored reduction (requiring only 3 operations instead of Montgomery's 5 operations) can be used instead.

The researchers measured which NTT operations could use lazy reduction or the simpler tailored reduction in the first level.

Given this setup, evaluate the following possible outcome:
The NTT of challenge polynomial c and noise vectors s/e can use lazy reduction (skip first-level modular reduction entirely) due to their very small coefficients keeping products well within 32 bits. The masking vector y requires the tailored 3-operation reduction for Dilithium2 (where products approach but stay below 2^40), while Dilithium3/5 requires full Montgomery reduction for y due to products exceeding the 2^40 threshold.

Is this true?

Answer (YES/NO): YES